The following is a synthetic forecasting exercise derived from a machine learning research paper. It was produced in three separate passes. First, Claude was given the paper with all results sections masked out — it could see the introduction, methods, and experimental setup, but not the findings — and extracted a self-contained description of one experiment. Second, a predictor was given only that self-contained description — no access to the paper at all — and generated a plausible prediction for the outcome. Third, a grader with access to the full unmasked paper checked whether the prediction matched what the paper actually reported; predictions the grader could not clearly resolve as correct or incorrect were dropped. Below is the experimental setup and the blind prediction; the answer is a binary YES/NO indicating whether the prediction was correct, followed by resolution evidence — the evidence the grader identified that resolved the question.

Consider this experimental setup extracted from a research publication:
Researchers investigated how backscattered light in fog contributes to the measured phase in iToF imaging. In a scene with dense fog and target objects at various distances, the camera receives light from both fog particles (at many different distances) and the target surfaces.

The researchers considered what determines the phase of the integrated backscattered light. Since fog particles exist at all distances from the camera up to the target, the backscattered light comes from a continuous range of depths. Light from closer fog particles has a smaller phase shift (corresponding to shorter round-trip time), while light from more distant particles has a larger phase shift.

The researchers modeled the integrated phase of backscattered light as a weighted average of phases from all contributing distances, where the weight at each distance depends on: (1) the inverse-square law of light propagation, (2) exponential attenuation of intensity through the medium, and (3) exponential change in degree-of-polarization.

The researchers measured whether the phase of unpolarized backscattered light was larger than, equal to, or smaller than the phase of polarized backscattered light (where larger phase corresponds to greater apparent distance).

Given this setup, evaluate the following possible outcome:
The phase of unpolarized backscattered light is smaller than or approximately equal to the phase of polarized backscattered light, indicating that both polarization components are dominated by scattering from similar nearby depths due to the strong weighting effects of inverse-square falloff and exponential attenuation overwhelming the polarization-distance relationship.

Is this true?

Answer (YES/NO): NO